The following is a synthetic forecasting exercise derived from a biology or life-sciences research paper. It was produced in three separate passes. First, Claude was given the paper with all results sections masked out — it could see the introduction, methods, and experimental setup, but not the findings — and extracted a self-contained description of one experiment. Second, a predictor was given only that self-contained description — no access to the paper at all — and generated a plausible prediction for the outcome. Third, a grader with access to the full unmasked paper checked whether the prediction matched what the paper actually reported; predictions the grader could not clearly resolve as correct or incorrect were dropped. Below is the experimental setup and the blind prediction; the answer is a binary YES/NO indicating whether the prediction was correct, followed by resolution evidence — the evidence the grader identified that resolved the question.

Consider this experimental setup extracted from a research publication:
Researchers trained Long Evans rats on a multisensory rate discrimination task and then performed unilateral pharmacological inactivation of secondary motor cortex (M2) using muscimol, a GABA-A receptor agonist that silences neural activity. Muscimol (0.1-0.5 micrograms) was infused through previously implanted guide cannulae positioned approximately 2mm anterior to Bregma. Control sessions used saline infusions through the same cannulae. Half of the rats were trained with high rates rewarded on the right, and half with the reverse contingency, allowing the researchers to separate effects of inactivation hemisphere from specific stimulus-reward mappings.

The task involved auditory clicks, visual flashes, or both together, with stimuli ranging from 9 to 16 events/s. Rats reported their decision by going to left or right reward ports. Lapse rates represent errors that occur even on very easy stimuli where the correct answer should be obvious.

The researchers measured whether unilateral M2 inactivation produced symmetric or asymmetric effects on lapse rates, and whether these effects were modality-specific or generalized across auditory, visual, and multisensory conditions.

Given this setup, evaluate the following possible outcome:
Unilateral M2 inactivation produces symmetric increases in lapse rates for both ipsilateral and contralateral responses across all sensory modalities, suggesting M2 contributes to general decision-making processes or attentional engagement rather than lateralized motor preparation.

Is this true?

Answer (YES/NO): NO